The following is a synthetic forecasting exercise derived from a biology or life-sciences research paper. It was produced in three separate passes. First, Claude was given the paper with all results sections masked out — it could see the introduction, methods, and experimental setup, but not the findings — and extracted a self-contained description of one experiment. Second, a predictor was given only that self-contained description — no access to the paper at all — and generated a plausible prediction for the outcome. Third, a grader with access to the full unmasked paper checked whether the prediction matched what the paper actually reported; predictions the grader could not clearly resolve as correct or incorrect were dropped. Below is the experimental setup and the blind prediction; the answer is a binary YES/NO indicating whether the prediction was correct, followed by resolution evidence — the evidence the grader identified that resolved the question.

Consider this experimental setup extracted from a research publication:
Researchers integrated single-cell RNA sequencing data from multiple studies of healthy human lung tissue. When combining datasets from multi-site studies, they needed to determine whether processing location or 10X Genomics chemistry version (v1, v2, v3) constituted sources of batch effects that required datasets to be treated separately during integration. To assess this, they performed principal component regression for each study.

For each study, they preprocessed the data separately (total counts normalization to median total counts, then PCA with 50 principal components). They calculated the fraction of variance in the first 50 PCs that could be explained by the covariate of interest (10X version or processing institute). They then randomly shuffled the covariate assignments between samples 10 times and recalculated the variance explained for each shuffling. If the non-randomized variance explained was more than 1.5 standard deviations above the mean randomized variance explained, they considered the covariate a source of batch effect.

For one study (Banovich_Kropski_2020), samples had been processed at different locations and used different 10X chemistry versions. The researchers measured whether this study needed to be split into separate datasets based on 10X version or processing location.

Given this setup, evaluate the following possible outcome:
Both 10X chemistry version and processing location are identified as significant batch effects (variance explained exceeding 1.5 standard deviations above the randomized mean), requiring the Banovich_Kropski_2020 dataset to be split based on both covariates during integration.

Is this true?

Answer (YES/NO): NO